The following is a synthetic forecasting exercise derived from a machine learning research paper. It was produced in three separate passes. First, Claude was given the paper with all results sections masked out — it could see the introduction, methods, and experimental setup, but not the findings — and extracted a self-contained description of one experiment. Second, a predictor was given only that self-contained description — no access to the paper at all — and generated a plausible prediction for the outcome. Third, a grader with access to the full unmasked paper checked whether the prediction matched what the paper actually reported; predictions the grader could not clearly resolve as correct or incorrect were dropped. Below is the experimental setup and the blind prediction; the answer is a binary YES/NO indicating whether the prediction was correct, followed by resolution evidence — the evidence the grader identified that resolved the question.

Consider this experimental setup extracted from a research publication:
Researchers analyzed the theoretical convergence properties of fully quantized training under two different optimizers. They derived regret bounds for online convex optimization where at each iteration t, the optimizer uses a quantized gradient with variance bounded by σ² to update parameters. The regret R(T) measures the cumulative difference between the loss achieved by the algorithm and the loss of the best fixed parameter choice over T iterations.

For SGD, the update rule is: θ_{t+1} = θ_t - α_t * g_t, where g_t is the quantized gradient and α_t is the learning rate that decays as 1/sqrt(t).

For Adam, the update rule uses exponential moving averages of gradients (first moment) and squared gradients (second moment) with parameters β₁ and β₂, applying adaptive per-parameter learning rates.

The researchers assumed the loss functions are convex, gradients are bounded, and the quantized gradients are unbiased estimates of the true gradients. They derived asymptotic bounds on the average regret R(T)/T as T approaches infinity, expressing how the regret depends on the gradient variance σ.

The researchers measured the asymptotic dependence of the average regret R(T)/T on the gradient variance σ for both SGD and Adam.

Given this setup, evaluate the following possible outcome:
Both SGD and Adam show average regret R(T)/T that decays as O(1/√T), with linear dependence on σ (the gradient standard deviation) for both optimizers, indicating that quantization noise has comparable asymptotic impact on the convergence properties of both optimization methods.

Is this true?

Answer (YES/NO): NO